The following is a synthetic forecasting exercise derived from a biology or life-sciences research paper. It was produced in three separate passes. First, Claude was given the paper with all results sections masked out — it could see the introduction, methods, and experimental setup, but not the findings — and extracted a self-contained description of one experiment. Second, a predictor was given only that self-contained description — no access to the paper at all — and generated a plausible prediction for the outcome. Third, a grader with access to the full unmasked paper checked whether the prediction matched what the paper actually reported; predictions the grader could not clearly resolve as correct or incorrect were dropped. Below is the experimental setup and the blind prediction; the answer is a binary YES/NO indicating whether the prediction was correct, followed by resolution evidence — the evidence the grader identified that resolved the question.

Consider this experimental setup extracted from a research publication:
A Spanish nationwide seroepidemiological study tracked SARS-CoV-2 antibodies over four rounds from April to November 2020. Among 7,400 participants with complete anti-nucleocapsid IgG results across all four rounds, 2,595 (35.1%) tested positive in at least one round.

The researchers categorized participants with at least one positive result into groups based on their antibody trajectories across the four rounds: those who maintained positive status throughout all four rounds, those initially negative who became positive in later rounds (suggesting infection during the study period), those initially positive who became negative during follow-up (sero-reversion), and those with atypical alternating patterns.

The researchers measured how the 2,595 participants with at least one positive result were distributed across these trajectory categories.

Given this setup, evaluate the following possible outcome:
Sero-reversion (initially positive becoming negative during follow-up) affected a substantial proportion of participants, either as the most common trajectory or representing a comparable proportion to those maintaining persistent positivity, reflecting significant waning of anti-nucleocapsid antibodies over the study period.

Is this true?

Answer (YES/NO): YES